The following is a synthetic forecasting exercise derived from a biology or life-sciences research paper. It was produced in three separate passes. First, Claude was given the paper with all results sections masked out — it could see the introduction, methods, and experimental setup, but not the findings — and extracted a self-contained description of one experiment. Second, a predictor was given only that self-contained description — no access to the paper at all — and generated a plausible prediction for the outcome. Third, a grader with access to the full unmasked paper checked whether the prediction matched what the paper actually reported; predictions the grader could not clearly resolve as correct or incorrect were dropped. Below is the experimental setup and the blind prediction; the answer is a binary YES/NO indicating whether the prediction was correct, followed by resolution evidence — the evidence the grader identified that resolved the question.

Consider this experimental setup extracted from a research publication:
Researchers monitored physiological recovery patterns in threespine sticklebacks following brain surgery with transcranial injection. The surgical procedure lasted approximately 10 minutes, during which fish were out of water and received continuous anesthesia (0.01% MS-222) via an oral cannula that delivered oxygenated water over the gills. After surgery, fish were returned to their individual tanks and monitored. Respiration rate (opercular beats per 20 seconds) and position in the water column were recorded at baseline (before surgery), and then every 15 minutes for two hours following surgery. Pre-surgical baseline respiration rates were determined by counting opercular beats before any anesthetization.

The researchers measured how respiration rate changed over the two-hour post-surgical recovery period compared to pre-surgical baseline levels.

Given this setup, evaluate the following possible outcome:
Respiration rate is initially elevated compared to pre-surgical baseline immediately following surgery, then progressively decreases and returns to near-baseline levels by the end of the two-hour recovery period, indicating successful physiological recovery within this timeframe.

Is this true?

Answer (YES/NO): NO